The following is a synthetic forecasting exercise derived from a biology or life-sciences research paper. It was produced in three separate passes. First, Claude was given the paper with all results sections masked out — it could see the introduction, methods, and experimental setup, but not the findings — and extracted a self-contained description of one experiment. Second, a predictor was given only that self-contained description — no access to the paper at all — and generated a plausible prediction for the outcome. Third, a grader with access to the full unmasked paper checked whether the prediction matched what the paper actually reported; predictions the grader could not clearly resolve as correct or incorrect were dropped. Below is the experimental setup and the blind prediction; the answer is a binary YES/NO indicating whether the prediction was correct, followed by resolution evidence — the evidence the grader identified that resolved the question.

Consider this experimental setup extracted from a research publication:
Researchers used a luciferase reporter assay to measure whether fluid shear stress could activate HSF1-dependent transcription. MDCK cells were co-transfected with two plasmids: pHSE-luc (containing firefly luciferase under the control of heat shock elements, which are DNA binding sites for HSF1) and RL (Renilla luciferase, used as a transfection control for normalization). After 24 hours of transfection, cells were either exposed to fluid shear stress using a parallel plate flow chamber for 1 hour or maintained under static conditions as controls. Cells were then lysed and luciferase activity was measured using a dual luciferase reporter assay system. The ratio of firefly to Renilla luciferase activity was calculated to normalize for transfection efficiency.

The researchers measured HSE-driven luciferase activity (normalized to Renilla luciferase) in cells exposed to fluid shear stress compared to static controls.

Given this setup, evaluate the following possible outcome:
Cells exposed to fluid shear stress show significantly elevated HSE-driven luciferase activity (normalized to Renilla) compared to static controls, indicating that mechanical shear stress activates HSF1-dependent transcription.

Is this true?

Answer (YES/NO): YES